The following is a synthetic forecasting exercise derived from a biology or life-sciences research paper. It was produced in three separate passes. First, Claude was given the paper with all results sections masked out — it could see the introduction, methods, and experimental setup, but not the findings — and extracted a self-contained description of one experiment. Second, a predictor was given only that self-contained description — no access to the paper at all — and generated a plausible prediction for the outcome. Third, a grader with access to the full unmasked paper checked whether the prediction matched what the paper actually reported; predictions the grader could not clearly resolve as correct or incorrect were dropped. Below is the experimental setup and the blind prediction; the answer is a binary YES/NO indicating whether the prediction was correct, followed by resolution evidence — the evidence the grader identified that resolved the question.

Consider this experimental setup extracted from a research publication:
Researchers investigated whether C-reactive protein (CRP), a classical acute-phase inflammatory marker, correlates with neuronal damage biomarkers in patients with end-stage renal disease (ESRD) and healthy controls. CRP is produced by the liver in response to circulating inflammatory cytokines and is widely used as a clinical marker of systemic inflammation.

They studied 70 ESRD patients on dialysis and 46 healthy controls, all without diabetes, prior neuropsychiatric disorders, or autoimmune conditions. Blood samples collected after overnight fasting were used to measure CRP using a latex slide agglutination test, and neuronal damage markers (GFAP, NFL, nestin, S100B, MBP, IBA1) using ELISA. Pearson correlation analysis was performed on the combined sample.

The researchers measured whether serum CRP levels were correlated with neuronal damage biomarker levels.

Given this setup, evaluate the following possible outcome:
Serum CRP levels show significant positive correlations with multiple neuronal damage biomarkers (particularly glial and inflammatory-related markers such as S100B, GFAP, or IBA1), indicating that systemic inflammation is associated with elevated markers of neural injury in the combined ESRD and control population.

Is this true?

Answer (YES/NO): NO